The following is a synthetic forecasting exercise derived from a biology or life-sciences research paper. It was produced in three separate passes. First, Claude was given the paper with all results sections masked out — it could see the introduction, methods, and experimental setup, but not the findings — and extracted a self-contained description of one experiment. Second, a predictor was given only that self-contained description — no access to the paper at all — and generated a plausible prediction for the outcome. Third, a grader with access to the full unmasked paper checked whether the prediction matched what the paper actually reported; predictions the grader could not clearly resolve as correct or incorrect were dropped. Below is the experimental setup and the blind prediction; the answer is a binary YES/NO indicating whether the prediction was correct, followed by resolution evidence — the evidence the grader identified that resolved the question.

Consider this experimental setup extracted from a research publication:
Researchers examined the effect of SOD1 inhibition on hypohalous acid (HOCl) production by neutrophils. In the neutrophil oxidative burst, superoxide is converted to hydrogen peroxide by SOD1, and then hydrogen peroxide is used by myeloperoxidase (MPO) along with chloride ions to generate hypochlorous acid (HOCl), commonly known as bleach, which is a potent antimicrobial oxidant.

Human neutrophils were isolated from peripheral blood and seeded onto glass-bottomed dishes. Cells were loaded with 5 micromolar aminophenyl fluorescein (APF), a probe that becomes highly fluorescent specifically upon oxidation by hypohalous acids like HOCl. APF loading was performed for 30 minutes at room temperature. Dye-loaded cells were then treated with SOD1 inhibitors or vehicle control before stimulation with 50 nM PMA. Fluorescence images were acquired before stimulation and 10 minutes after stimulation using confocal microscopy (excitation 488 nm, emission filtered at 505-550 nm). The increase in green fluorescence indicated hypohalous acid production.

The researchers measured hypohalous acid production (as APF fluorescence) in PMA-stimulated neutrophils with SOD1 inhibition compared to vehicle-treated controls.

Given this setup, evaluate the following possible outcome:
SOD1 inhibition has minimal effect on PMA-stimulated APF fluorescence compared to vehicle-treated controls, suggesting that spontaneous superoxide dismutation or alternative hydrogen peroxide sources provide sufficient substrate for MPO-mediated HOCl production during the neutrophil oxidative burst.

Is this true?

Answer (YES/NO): NO